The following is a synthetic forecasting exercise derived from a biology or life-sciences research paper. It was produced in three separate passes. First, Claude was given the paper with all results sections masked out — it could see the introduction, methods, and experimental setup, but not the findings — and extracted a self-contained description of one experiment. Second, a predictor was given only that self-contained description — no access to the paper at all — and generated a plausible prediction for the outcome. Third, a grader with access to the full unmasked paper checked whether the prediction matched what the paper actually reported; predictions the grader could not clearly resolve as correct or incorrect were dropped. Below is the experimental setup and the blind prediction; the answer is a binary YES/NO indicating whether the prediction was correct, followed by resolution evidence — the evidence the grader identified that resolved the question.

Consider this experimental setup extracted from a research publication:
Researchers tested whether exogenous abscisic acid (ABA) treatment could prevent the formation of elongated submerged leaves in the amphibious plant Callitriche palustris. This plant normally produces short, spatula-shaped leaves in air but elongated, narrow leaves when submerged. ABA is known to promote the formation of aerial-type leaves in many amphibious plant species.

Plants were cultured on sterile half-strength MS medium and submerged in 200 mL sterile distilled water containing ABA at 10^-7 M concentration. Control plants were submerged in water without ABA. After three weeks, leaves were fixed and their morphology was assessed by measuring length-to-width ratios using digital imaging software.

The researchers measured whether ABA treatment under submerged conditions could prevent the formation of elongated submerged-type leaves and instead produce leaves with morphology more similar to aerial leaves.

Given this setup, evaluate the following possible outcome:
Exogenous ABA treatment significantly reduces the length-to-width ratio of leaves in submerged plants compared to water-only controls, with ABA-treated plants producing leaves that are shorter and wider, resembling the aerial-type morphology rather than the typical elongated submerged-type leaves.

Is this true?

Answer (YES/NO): YES